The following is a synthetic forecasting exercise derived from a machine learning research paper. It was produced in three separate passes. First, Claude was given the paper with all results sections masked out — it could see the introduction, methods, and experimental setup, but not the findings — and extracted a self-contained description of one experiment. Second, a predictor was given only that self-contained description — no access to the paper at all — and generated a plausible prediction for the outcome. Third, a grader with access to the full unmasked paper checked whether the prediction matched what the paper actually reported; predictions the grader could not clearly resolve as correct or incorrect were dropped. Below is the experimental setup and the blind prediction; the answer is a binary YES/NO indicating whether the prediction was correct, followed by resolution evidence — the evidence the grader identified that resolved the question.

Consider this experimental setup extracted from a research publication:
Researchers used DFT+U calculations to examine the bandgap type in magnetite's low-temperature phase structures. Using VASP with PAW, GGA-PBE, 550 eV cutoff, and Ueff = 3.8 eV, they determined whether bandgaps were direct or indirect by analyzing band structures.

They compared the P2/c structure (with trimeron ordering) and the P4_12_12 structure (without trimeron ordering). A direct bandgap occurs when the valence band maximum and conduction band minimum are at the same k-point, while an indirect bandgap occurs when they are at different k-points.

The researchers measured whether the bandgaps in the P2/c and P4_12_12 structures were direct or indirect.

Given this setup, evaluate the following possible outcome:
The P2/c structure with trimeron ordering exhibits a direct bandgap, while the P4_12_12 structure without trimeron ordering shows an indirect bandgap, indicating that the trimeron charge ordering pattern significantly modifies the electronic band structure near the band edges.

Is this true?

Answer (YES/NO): NO